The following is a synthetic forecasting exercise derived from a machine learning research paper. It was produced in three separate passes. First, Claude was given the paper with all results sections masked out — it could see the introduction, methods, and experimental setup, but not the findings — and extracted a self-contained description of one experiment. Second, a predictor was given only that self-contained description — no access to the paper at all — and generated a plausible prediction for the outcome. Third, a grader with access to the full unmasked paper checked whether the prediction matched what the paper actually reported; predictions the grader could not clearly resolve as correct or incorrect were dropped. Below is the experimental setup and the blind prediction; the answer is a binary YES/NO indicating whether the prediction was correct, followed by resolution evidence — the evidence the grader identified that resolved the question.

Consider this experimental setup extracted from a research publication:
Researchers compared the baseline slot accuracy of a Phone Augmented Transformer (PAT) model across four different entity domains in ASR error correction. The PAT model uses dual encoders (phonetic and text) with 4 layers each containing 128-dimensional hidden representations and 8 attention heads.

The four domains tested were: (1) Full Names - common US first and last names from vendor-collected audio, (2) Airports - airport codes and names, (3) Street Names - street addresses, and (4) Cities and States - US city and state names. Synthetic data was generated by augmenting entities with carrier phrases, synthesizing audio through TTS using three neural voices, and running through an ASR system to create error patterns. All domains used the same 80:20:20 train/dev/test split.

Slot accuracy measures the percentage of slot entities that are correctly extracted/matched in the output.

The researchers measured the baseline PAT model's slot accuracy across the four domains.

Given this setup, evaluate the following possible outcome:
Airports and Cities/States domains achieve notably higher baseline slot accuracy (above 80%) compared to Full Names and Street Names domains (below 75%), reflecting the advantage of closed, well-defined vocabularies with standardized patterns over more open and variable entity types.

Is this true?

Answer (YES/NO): NO